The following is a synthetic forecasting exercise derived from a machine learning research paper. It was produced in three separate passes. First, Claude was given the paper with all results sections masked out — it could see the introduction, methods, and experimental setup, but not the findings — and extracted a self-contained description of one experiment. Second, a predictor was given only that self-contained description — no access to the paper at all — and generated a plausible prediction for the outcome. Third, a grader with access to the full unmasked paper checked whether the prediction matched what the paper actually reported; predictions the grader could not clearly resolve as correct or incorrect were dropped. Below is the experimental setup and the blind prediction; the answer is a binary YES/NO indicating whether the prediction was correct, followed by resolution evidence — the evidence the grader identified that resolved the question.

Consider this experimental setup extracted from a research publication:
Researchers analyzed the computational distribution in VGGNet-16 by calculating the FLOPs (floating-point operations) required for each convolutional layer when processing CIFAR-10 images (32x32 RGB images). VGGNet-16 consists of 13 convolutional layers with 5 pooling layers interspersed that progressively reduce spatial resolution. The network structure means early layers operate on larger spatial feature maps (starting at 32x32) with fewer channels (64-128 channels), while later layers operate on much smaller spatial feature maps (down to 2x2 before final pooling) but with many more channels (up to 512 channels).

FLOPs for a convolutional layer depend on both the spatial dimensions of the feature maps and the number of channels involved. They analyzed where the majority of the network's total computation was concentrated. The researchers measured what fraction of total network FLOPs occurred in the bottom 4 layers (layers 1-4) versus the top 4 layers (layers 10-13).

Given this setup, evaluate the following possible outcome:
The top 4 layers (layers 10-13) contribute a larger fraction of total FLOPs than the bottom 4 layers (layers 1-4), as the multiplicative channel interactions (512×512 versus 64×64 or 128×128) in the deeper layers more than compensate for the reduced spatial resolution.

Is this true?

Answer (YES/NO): NO